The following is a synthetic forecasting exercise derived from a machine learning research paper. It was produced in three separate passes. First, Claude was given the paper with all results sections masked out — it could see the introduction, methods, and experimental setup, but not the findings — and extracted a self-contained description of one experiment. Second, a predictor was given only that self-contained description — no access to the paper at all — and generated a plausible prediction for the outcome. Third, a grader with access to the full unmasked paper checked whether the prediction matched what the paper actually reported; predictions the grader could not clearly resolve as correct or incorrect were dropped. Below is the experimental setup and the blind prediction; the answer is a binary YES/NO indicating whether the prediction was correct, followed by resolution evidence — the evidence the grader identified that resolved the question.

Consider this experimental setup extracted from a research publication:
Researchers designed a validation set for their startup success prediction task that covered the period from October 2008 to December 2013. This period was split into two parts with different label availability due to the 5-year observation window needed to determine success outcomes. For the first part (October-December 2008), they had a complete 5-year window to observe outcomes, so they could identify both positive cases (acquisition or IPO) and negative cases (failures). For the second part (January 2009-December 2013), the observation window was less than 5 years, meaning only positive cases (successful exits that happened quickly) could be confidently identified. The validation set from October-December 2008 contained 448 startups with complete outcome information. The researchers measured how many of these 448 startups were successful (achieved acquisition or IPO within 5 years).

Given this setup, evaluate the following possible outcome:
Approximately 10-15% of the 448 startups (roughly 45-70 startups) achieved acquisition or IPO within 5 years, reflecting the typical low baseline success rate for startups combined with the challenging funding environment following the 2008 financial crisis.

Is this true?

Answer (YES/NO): NO